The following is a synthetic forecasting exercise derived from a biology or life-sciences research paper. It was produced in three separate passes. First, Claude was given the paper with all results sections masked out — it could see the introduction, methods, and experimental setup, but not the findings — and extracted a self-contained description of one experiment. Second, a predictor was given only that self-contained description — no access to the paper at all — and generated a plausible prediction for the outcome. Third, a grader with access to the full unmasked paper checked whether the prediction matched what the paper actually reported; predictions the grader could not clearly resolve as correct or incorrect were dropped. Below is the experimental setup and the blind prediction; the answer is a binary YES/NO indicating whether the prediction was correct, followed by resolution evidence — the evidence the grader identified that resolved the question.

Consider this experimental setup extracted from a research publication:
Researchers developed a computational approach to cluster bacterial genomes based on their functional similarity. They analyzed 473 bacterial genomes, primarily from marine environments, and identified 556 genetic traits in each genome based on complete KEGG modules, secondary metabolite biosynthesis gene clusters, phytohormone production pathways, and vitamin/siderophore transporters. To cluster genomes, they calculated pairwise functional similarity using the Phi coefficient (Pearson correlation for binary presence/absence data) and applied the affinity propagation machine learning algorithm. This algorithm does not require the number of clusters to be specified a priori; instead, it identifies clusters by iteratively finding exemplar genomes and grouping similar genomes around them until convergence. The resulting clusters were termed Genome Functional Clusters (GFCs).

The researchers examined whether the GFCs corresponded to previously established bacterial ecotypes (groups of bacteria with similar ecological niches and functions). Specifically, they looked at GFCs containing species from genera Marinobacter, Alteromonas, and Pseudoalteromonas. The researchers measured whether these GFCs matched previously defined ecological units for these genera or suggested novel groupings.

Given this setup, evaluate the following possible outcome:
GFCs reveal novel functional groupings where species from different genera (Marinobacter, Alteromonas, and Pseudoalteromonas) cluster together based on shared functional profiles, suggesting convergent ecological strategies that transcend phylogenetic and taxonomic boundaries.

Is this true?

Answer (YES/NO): NO